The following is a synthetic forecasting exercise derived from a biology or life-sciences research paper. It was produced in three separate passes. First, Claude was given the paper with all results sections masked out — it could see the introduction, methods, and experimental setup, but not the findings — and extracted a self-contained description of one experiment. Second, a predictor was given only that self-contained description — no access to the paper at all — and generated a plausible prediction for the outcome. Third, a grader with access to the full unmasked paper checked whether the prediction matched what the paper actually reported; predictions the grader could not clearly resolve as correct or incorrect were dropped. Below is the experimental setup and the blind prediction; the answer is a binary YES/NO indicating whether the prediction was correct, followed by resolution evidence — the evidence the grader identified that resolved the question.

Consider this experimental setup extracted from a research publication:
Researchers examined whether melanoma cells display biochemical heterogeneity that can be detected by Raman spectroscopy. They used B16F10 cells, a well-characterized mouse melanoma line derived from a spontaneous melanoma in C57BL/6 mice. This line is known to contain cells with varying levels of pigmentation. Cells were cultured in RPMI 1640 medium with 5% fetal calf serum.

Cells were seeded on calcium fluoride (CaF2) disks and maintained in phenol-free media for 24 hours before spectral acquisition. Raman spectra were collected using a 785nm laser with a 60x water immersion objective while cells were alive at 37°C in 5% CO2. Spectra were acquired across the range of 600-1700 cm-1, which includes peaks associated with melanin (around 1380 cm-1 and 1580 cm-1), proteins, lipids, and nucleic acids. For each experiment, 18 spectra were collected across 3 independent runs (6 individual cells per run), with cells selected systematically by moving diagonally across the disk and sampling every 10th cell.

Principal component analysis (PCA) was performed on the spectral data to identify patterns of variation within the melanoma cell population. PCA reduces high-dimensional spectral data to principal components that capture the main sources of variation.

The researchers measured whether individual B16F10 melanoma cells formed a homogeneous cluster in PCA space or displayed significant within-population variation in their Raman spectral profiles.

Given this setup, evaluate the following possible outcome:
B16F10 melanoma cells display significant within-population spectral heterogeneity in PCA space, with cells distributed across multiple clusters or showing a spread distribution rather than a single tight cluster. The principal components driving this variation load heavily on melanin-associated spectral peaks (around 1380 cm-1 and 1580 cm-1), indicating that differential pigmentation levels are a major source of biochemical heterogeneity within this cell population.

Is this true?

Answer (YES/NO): NO